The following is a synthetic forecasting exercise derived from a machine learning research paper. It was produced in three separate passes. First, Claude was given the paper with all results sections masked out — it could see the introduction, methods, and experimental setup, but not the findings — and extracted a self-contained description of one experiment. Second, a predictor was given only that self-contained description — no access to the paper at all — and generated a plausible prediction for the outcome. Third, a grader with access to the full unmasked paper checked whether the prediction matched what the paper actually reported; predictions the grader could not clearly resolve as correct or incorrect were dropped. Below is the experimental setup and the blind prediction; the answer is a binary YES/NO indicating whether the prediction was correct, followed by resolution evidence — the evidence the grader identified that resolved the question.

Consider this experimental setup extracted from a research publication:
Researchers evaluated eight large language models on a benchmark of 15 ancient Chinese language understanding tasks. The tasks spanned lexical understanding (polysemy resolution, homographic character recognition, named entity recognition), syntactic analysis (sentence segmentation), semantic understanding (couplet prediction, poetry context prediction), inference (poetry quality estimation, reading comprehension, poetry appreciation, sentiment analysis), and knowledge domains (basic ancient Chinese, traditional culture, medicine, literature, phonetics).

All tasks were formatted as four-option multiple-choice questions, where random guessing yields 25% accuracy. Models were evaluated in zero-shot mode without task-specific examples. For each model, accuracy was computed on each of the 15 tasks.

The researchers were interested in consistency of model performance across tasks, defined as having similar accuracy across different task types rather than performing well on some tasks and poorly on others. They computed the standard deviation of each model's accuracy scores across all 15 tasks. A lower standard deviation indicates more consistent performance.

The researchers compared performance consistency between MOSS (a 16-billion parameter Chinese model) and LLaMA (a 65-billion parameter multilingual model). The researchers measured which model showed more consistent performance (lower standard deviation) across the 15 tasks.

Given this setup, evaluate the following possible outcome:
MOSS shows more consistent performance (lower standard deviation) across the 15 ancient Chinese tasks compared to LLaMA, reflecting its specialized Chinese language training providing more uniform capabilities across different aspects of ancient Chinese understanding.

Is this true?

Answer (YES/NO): YES